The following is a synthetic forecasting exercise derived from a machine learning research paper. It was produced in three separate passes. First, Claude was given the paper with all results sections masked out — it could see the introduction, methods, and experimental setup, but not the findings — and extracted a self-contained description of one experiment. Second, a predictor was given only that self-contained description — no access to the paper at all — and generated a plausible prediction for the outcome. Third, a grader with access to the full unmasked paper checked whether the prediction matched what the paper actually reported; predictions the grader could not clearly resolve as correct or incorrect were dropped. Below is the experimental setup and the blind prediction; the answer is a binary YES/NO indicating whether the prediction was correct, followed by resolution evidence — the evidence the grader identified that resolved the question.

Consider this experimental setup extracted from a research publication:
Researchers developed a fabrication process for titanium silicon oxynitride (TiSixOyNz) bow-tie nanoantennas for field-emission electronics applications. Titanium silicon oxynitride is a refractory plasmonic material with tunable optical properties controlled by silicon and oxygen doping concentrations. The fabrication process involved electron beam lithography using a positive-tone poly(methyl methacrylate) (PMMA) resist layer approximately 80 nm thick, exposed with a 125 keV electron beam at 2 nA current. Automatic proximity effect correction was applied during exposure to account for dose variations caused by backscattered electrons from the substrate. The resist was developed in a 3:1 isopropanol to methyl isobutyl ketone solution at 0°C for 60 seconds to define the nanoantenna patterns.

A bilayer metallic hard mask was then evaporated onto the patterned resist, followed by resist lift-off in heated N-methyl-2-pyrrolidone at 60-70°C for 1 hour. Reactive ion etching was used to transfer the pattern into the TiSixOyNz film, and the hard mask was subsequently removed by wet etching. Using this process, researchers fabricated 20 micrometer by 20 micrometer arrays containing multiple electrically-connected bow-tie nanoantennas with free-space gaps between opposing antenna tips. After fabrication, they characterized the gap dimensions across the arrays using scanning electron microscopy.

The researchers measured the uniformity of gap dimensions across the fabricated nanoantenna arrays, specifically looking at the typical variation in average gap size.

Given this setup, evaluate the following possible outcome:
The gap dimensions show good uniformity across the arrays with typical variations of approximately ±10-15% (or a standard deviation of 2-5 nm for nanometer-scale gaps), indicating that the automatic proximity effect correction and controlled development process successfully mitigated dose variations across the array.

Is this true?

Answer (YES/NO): NO